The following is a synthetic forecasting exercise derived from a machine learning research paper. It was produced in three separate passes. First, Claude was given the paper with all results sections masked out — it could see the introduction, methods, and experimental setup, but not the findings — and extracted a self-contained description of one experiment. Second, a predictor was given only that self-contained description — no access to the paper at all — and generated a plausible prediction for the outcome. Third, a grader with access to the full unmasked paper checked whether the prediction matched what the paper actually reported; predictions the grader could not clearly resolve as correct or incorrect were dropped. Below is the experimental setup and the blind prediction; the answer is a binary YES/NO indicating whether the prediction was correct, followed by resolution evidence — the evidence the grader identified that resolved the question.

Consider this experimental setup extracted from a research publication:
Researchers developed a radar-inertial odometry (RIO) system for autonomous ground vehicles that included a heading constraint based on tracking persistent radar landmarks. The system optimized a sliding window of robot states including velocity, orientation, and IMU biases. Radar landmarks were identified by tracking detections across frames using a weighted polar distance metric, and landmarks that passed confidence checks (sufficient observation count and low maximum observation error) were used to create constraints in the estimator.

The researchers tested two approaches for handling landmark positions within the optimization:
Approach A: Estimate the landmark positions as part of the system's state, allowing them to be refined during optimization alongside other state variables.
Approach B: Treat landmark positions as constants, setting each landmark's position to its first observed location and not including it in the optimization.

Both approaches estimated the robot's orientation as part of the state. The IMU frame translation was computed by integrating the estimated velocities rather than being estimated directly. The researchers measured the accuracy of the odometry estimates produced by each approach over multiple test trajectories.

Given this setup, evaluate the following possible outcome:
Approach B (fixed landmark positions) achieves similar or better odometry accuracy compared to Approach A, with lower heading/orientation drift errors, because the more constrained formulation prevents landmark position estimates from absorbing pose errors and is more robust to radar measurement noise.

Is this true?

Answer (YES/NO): YES